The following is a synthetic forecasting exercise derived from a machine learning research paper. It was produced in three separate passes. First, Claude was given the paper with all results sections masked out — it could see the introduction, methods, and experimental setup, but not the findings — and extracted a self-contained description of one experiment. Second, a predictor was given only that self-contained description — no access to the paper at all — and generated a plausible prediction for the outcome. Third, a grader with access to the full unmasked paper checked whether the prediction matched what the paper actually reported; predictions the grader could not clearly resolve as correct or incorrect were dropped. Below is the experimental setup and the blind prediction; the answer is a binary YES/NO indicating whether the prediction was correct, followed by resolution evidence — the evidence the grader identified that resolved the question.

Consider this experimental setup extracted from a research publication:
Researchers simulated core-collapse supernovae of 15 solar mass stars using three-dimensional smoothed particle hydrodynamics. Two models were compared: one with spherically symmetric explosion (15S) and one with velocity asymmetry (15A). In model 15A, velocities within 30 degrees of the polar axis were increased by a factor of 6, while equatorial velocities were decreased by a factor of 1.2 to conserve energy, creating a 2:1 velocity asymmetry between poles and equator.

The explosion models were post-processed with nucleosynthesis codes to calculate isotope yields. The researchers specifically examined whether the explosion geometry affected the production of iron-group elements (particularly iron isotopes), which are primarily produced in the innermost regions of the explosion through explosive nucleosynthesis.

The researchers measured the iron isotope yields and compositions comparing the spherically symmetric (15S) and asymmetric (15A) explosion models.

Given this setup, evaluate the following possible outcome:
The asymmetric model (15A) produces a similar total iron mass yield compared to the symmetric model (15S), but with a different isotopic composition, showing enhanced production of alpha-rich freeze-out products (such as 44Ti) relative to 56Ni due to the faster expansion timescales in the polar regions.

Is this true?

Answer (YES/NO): NO